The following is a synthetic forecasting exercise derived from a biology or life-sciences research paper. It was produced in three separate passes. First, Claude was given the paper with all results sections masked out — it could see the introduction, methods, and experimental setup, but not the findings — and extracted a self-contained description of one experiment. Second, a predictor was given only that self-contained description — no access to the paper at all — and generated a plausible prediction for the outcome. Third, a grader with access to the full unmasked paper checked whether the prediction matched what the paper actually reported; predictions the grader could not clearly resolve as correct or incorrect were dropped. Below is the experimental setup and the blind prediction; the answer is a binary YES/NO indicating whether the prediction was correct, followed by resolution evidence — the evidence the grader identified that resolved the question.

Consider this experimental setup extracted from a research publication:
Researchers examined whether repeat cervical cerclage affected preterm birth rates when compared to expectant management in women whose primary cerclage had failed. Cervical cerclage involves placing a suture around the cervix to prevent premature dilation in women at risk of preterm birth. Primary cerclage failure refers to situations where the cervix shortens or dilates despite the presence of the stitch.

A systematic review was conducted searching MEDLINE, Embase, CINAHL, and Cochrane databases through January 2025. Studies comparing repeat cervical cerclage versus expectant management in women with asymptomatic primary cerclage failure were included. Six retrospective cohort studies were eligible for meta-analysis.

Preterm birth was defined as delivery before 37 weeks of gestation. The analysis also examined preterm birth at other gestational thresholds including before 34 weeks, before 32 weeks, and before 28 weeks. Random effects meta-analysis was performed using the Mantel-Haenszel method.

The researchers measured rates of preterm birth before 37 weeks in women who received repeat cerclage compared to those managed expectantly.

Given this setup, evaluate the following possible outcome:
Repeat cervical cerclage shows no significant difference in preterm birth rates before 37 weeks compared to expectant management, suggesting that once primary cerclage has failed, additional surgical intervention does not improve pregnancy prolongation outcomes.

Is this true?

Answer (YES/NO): YES